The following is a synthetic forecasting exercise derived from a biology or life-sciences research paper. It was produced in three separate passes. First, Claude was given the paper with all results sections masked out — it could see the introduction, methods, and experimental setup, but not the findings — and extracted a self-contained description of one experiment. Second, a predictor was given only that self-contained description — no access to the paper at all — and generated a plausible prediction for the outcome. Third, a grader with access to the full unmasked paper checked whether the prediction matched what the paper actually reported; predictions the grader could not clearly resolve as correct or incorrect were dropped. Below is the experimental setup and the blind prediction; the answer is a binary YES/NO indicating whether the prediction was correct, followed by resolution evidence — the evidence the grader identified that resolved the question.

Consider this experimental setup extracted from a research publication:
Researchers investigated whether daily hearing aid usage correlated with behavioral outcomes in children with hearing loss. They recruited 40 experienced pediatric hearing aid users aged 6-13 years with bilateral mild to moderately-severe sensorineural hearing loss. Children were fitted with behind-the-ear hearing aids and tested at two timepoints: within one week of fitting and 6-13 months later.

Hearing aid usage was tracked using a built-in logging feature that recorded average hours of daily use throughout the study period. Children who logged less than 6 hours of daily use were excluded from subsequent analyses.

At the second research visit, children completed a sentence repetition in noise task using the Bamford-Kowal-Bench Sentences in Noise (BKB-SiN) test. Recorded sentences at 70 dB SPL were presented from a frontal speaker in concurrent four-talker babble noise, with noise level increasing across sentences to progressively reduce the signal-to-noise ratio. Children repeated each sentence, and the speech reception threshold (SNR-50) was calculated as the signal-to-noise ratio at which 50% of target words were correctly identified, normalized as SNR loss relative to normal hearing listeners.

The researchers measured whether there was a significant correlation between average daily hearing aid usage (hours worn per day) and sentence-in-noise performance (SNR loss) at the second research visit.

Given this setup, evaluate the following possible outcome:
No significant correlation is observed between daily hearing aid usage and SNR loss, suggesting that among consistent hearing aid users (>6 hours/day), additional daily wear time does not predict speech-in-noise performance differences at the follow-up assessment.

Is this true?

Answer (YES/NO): YES